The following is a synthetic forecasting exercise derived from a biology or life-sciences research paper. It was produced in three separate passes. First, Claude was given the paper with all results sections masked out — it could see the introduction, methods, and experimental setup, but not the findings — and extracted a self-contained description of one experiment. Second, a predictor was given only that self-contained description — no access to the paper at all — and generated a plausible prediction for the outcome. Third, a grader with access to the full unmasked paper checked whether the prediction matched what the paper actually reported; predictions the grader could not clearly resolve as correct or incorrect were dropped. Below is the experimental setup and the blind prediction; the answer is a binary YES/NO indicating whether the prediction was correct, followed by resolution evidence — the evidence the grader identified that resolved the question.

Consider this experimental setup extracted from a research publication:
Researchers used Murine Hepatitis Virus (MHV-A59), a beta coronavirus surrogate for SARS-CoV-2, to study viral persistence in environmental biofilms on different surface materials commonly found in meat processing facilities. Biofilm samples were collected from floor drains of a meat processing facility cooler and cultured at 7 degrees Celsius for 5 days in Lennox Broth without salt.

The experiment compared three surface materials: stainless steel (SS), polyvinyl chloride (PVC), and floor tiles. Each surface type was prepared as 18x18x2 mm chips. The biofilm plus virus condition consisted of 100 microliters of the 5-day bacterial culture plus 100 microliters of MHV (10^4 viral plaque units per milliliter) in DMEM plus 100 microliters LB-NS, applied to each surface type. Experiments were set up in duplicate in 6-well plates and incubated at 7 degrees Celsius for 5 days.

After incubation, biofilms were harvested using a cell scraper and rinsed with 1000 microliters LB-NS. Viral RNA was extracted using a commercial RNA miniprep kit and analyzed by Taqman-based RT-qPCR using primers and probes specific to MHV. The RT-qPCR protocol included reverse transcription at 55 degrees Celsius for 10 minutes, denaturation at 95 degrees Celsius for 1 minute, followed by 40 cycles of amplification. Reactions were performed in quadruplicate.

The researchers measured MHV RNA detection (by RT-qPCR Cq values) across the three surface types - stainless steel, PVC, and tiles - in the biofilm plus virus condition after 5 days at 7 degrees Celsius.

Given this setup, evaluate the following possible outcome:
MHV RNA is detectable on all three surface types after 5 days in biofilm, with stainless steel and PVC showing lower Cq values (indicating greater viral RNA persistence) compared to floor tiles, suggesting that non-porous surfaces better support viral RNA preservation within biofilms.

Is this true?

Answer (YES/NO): YES